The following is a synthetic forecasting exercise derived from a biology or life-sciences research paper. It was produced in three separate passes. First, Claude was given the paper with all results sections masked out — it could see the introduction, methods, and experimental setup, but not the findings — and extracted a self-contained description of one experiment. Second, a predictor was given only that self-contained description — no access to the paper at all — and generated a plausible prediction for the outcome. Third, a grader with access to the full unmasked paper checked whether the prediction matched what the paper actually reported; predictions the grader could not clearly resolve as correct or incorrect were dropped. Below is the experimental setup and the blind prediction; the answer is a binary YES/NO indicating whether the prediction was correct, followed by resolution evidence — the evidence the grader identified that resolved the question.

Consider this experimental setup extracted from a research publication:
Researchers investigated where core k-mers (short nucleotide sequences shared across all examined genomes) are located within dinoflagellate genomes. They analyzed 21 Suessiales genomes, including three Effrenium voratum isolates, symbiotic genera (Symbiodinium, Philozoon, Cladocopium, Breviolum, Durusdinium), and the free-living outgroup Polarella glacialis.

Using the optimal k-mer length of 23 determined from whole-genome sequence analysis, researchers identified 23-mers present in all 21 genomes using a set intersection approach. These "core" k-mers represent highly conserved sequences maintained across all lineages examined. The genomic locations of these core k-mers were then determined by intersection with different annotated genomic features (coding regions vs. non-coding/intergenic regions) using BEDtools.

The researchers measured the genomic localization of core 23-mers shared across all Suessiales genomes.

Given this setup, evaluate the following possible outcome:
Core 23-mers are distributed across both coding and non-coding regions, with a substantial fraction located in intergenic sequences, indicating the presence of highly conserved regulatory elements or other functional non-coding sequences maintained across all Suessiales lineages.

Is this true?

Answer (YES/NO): NO